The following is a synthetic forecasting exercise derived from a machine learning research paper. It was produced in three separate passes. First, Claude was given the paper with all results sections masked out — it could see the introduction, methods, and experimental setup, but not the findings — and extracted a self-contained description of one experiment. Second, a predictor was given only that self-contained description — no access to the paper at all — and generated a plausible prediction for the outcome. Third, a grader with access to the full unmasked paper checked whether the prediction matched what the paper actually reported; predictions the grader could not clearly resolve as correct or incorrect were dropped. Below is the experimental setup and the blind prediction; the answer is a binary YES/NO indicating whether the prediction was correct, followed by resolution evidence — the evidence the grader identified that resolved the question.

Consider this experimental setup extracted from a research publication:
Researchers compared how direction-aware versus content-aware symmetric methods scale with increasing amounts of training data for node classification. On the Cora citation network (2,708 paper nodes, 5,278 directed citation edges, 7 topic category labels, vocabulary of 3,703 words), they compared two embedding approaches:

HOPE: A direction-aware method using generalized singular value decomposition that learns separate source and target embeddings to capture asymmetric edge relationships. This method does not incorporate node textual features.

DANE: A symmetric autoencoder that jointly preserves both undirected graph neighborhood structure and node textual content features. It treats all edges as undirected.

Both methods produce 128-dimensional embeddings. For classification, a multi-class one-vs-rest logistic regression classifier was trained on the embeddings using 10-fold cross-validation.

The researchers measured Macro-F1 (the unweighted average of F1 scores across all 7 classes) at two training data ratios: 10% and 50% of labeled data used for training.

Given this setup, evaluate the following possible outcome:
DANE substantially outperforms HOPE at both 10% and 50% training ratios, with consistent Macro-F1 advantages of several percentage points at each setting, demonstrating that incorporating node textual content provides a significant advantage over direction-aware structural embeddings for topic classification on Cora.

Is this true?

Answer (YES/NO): NO